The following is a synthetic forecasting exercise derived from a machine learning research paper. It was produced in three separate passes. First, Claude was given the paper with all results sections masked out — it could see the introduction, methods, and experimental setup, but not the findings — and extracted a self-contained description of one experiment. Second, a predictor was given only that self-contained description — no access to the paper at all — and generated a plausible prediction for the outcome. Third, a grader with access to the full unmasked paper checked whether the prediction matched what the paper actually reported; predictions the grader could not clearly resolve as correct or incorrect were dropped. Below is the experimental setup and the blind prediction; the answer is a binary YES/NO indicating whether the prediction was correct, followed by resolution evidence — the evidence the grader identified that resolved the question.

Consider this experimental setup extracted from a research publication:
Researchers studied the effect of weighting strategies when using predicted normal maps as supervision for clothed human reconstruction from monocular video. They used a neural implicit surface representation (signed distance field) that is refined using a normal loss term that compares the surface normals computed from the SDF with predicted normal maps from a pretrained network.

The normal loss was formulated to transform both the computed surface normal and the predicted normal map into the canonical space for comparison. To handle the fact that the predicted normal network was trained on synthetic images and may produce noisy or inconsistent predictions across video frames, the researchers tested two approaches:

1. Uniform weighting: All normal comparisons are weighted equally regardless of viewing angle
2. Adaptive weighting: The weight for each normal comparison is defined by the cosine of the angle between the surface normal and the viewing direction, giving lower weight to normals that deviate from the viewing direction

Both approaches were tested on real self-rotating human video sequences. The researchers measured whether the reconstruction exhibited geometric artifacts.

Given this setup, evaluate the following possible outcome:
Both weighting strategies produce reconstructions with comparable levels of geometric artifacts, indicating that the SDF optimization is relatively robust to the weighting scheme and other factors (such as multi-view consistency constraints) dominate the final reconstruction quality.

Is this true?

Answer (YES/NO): NO